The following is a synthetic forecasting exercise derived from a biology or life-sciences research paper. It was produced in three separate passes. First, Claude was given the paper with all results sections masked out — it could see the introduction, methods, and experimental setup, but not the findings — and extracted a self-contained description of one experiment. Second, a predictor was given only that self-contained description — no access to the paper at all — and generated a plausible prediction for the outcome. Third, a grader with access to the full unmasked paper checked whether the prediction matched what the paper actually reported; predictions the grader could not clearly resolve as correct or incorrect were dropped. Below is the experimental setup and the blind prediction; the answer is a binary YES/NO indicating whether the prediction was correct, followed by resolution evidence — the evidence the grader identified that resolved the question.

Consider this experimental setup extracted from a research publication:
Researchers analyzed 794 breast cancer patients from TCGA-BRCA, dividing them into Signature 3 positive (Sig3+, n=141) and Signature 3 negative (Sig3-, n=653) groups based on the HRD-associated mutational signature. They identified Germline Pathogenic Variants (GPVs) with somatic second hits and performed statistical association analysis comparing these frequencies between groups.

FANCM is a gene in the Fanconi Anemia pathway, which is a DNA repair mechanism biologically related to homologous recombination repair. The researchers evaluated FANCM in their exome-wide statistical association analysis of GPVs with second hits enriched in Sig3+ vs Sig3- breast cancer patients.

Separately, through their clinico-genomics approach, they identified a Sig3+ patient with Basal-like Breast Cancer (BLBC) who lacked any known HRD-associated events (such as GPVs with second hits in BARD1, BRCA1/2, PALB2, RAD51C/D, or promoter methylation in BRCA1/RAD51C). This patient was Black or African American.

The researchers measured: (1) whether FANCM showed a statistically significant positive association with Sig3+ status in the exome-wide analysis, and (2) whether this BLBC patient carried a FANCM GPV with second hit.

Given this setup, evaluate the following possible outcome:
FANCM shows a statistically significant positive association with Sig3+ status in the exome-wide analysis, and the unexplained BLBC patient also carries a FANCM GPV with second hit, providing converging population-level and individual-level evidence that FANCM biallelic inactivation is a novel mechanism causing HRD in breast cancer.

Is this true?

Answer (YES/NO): NO